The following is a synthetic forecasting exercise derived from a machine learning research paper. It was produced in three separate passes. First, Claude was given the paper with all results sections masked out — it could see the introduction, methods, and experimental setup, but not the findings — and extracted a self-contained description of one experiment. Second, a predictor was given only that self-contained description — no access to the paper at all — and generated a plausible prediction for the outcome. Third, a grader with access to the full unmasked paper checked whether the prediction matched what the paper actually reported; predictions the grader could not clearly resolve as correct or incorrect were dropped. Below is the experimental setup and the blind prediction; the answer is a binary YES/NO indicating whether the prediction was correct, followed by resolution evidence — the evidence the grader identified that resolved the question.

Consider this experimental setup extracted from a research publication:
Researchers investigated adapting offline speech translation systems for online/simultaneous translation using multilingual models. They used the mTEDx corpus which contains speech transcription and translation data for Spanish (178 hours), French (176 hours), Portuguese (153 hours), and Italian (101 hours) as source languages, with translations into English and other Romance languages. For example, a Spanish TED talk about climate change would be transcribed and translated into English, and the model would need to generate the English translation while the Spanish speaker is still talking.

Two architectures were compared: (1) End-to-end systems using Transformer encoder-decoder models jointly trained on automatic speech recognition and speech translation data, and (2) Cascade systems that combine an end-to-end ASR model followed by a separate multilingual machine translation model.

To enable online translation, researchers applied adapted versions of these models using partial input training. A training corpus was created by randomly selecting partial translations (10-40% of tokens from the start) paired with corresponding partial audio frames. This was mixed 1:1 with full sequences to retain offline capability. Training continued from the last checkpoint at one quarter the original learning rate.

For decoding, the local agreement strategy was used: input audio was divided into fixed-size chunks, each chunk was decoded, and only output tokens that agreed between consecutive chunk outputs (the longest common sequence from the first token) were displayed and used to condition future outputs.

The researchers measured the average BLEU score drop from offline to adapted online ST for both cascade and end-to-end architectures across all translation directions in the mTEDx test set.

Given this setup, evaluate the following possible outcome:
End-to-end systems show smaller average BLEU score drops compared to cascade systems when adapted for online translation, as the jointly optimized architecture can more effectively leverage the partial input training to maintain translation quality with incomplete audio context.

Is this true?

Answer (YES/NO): YES